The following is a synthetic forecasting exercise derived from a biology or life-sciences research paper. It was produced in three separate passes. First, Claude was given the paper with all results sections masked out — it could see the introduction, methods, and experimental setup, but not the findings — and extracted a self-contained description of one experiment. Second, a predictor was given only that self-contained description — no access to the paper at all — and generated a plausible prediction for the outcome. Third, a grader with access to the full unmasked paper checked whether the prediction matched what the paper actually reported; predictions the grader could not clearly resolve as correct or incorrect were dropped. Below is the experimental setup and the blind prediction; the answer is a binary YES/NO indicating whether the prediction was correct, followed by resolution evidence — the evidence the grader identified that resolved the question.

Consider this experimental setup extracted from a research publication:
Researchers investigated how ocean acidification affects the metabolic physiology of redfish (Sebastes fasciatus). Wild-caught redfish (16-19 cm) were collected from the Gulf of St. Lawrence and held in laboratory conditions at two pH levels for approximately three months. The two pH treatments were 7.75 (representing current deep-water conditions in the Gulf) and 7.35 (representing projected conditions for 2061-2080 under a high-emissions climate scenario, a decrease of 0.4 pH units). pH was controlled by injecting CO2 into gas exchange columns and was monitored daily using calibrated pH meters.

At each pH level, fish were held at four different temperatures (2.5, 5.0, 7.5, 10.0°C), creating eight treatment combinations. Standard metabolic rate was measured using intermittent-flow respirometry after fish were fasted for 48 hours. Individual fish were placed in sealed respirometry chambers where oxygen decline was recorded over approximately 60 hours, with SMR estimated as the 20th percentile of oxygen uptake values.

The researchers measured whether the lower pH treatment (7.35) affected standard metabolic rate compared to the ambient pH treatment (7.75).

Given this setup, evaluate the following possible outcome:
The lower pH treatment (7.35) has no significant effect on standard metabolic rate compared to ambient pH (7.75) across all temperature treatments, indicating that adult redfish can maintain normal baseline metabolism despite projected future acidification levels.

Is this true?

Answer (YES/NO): NO